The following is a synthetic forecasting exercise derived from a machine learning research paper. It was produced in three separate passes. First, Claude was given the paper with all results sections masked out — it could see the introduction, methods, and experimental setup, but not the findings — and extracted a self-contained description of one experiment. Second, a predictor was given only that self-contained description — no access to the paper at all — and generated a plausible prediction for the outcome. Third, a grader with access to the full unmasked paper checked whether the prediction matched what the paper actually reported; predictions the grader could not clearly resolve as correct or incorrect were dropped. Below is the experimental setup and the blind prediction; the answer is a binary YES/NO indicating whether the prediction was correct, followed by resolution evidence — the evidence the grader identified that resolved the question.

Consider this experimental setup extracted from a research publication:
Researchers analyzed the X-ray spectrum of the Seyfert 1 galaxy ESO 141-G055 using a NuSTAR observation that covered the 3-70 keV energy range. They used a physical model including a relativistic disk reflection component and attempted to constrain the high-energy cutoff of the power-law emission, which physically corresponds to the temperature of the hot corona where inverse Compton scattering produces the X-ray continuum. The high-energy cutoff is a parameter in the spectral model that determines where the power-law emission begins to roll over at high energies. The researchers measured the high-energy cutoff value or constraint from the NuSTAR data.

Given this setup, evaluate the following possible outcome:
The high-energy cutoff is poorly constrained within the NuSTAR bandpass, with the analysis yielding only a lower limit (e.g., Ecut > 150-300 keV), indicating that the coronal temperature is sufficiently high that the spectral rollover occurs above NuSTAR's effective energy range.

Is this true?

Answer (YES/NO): YES